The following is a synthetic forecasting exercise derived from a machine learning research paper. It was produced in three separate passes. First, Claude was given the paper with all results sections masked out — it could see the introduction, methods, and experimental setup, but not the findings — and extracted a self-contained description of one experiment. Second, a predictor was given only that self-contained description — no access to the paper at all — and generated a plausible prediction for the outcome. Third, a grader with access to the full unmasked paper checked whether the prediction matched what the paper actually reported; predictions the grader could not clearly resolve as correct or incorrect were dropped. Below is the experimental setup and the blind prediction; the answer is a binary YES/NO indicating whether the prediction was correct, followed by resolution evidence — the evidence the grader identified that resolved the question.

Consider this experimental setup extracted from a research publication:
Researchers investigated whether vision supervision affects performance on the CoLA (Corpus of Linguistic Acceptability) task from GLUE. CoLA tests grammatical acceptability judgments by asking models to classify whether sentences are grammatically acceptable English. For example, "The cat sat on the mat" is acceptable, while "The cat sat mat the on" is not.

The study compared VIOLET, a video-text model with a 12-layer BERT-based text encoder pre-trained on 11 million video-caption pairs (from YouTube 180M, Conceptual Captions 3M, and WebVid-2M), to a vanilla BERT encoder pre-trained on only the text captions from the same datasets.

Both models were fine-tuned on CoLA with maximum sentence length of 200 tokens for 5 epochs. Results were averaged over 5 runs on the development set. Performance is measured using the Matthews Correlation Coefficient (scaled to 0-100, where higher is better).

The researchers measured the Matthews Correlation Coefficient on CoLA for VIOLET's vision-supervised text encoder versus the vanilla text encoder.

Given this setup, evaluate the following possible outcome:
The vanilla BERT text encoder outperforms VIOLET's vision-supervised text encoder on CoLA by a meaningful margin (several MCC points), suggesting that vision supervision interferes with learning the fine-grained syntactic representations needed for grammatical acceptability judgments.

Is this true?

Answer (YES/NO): YES